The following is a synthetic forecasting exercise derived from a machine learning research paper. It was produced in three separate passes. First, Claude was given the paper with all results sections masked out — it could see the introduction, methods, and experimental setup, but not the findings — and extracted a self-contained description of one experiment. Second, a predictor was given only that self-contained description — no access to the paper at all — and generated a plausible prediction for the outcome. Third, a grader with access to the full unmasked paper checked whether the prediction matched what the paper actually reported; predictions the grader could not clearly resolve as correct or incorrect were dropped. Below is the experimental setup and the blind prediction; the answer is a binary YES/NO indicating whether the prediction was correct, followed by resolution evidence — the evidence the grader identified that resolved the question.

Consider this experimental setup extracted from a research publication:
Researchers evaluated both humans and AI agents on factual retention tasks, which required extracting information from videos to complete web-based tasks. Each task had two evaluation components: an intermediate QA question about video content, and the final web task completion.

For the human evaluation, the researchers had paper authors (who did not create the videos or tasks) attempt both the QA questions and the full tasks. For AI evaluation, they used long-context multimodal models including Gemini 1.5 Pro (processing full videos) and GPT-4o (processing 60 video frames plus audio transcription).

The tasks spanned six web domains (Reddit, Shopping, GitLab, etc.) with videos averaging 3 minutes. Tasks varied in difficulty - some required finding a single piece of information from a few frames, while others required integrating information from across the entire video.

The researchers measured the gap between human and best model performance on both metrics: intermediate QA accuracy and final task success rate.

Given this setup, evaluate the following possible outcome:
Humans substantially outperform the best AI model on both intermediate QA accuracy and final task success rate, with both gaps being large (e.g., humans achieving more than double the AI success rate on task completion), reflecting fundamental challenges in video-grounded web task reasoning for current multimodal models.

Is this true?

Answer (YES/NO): YES